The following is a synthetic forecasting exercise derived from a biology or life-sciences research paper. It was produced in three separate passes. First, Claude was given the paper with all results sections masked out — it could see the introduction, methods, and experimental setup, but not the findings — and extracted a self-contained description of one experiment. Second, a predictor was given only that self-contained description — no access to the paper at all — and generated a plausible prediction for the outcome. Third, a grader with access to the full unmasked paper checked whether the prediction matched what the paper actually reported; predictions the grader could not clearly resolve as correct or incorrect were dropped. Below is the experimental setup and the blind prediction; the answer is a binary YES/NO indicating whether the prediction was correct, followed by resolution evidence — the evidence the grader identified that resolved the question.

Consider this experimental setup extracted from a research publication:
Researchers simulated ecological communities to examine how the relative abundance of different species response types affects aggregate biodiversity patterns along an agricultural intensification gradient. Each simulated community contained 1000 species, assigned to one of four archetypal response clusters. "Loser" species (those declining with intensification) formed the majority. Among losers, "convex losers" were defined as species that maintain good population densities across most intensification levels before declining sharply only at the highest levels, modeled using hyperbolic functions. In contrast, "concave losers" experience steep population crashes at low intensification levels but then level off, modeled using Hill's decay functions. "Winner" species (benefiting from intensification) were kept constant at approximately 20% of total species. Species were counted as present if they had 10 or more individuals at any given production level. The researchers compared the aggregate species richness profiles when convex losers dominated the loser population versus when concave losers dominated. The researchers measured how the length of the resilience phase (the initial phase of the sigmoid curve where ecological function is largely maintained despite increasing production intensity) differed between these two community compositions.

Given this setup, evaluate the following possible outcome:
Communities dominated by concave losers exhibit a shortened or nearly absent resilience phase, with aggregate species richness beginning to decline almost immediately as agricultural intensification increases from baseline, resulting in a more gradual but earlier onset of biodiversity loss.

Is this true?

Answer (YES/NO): NO